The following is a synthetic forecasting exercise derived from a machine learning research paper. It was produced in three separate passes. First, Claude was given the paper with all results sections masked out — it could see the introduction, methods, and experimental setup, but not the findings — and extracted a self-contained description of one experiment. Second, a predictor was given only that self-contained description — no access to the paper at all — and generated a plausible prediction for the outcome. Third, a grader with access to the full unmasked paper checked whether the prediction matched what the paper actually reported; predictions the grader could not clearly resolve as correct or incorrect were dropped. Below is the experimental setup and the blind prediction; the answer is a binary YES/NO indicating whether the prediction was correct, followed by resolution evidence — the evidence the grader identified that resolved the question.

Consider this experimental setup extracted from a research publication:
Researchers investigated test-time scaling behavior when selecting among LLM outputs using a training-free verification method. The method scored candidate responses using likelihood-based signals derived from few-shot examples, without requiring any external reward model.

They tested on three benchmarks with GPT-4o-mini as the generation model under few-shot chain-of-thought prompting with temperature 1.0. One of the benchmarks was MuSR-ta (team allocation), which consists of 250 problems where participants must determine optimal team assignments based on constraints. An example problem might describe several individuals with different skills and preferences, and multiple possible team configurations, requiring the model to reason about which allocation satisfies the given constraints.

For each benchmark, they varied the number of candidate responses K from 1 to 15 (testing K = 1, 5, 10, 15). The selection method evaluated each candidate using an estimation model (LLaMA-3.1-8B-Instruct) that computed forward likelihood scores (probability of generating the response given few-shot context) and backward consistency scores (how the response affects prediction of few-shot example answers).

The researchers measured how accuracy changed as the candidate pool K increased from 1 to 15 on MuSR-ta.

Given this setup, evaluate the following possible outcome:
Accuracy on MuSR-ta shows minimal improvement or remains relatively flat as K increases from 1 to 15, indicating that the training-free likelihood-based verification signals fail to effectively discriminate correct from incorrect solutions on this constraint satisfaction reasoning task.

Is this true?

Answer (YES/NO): NO